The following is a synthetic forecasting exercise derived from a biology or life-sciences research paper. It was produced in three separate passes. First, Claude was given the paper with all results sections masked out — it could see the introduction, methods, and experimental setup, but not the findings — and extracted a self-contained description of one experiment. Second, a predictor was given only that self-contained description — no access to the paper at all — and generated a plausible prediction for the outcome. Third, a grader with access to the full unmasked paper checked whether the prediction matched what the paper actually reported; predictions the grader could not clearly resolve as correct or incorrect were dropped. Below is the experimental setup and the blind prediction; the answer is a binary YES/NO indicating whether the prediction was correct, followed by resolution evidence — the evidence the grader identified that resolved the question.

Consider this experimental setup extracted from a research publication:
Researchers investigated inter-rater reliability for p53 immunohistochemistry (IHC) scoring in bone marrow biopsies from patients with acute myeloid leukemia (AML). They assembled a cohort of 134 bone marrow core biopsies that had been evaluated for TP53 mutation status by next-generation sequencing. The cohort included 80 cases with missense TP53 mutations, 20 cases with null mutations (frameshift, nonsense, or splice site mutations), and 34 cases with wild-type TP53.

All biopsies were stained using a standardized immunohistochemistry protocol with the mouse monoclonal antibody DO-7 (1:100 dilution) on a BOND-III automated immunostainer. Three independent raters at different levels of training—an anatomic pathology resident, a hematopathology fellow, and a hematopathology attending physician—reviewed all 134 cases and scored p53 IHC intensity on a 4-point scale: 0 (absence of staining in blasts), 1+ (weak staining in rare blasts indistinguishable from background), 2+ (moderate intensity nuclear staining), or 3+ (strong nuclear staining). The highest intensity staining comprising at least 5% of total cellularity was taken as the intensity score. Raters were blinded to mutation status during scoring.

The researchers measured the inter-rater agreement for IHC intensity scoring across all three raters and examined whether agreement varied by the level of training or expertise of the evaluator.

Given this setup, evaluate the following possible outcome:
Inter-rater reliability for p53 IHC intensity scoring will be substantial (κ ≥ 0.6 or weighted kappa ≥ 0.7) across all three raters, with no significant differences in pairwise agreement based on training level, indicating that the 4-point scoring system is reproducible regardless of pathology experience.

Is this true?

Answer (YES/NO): NO